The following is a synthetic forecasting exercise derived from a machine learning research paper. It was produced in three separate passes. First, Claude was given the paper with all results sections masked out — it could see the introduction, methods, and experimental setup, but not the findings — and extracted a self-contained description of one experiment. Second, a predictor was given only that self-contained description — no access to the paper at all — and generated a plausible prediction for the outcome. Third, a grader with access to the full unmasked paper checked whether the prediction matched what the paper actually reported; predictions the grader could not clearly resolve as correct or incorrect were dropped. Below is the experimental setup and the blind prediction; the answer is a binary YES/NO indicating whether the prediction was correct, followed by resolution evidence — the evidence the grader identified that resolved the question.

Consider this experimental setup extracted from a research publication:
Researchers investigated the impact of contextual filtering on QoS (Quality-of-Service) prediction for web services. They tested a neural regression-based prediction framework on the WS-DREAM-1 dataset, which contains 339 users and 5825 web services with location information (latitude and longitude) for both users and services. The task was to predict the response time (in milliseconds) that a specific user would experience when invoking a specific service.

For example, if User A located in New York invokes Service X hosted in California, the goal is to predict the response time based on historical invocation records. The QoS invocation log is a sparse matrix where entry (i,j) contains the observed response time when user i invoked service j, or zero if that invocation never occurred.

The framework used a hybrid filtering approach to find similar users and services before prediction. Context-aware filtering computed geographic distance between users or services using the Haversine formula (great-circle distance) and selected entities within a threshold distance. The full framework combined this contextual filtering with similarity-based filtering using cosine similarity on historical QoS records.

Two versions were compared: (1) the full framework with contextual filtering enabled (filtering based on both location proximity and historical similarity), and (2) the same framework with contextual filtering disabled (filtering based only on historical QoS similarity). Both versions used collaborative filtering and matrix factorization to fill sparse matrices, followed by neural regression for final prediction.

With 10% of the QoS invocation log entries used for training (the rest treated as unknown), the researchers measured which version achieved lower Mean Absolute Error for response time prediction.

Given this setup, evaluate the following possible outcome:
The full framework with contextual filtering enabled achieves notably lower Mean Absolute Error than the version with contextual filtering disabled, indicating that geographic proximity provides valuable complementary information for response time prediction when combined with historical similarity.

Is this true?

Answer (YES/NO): YES